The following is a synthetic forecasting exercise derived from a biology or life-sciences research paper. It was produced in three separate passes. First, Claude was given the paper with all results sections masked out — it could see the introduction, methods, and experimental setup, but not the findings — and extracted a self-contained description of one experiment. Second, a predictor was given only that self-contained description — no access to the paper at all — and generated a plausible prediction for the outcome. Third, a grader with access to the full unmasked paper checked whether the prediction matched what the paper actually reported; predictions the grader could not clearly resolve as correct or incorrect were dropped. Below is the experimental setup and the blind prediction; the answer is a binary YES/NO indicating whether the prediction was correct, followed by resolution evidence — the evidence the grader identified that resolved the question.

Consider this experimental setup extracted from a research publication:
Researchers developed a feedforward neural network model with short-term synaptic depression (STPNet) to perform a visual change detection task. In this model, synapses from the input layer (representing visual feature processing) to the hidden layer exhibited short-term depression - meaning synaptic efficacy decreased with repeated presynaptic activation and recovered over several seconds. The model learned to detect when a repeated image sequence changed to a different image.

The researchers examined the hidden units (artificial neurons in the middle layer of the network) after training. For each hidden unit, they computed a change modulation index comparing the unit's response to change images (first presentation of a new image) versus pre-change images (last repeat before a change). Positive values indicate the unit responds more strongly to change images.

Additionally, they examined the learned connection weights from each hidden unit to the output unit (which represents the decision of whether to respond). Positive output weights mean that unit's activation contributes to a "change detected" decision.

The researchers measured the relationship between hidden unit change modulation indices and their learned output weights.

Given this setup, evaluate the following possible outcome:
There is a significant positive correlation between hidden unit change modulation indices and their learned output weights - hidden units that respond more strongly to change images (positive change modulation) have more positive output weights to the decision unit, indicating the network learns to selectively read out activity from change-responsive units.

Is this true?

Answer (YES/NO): YES